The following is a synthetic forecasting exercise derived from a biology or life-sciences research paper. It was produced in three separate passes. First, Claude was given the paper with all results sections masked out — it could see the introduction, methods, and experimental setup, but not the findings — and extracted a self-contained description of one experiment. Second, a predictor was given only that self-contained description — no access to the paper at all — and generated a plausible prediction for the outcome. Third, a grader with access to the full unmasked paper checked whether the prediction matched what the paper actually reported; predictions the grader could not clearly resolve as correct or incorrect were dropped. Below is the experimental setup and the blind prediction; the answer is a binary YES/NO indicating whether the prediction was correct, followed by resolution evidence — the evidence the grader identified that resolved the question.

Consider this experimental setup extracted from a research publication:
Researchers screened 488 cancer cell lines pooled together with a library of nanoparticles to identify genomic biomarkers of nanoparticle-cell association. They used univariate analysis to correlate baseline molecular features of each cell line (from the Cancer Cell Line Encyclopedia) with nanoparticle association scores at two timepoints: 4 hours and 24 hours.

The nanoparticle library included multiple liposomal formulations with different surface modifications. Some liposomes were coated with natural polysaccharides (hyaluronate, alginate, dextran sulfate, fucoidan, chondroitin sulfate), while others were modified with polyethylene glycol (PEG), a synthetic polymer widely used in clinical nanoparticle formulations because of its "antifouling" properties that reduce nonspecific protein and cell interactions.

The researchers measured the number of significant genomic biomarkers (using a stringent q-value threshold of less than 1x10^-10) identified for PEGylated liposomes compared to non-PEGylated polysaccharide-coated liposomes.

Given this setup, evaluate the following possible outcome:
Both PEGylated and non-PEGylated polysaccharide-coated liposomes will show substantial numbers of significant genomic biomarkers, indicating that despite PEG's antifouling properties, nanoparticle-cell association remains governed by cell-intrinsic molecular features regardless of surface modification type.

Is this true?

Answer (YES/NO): NO